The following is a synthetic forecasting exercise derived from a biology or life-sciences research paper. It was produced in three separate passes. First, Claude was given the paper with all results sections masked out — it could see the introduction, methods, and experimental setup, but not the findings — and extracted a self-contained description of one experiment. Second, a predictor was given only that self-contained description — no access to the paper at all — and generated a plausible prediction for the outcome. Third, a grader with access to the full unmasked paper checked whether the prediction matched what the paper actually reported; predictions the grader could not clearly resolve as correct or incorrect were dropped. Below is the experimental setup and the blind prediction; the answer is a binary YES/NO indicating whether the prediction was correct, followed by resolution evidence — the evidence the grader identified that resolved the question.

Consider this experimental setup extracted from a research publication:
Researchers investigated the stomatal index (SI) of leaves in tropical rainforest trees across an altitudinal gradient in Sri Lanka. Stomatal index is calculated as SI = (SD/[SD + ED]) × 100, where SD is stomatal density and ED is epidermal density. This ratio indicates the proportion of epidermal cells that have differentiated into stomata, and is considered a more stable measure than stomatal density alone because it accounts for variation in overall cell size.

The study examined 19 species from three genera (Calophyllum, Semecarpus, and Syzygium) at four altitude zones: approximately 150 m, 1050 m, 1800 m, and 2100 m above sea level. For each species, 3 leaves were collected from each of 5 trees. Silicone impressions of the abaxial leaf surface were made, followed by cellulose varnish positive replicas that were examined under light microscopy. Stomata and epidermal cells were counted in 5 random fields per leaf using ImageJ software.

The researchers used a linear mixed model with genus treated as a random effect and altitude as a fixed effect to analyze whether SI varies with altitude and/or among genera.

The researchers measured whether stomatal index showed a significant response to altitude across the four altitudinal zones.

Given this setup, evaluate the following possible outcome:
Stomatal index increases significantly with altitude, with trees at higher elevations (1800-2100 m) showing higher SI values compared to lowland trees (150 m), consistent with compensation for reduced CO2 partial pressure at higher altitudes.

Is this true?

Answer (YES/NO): NO